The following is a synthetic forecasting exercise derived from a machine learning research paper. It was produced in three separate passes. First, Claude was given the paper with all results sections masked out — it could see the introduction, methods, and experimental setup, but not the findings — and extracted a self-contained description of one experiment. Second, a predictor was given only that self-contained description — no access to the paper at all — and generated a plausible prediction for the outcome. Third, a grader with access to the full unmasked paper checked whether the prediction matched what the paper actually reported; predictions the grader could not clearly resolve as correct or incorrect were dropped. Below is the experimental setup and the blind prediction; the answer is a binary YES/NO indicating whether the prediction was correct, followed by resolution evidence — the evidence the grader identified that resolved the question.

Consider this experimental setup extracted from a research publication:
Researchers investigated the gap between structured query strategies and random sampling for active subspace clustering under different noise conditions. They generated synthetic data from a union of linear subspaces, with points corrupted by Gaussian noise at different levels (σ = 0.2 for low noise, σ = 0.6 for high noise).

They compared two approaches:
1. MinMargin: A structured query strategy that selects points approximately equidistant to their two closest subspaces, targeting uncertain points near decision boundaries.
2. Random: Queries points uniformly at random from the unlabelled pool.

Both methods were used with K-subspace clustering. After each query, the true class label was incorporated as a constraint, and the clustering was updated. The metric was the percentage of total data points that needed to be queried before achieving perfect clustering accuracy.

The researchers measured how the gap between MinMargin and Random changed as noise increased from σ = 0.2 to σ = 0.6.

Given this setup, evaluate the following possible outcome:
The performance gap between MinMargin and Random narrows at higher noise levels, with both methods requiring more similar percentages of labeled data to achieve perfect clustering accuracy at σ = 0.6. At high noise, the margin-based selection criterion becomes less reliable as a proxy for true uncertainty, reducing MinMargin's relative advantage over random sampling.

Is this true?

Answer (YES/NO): YES